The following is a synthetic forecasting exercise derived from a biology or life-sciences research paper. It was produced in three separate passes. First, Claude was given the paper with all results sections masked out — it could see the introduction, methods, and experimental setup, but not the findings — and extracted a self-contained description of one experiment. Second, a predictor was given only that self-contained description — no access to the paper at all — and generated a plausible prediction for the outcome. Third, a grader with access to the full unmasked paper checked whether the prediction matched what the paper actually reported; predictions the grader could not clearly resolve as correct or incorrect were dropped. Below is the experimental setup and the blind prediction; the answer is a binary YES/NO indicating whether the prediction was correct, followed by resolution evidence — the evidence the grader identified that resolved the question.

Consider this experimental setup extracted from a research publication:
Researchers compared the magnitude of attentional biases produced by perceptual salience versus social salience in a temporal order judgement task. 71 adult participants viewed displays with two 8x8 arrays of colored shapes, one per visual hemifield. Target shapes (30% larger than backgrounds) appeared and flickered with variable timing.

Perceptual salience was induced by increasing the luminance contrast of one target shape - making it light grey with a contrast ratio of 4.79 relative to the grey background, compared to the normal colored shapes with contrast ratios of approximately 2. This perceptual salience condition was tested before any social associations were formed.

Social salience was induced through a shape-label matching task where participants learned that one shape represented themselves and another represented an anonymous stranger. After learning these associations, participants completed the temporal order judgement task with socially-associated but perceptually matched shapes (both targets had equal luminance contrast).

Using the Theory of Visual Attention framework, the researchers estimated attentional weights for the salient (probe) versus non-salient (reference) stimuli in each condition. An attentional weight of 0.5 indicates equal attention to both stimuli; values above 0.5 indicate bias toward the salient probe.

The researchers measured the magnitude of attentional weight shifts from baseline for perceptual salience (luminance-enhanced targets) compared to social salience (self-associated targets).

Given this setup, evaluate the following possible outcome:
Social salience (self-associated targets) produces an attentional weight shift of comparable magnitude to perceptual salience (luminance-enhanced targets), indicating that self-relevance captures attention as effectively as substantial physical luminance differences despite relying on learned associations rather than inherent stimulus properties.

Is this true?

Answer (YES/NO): NO